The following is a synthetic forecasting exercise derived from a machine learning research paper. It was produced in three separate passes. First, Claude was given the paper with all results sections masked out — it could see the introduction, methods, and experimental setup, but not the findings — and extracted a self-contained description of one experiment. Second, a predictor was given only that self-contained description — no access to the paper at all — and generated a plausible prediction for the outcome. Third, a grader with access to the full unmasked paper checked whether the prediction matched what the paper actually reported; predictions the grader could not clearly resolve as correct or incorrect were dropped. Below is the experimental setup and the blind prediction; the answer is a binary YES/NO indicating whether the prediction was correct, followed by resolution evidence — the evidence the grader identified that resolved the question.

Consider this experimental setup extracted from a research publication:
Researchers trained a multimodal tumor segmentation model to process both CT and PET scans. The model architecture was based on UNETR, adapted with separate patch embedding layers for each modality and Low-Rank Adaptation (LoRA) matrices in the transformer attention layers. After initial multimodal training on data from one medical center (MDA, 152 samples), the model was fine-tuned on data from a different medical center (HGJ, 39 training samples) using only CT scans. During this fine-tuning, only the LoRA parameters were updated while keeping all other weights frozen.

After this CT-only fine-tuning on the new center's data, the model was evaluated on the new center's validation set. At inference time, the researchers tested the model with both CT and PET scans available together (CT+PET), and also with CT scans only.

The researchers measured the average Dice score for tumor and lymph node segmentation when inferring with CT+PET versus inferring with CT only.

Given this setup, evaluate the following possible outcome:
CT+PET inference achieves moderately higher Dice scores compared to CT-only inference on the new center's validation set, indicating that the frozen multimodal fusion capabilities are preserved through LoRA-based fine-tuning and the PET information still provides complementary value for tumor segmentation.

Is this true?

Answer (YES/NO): YES